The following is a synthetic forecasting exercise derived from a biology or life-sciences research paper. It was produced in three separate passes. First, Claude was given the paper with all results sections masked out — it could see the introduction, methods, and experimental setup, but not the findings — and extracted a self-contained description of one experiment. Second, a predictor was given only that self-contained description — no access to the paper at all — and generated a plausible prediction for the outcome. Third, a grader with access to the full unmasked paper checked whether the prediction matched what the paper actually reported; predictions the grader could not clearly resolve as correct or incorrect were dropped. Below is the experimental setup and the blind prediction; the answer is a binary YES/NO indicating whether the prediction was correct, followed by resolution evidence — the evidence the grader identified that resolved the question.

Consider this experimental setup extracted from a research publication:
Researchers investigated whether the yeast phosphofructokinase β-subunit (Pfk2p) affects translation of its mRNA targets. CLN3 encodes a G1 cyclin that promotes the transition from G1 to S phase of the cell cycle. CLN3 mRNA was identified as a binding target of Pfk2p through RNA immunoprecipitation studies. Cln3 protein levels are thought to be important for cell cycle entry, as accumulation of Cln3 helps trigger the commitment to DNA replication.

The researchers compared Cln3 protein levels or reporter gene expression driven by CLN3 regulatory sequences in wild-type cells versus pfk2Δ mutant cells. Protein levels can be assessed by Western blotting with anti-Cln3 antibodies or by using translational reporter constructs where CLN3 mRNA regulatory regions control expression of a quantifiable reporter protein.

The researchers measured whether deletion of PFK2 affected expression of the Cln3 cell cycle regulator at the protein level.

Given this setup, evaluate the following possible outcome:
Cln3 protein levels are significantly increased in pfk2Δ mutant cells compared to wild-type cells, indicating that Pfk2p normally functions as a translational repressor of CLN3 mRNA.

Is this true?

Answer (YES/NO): NO